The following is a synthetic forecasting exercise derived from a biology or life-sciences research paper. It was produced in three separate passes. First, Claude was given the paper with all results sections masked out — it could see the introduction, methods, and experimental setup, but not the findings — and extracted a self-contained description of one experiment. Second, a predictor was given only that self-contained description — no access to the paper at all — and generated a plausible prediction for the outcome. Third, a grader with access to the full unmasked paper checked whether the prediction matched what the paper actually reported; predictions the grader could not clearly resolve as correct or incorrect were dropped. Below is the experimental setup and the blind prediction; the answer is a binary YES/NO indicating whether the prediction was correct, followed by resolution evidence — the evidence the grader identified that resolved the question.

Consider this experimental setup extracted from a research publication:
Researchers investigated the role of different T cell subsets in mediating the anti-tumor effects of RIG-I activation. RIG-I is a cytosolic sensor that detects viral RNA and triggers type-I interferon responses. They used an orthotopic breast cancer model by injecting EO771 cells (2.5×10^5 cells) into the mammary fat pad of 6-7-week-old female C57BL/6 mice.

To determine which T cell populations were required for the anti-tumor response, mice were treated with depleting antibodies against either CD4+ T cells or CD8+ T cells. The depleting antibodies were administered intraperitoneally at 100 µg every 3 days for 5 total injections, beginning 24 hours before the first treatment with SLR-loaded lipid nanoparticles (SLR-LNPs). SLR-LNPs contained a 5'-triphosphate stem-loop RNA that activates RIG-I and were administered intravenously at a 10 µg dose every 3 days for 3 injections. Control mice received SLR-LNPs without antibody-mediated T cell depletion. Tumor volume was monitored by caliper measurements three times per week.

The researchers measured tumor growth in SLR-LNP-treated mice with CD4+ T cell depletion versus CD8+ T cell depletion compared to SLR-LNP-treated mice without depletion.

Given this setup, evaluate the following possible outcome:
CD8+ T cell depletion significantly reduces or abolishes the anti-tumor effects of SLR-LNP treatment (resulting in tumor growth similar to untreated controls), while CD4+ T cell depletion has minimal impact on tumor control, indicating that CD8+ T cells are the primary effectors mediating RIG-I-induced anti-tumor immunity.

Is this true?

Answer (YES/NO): NO